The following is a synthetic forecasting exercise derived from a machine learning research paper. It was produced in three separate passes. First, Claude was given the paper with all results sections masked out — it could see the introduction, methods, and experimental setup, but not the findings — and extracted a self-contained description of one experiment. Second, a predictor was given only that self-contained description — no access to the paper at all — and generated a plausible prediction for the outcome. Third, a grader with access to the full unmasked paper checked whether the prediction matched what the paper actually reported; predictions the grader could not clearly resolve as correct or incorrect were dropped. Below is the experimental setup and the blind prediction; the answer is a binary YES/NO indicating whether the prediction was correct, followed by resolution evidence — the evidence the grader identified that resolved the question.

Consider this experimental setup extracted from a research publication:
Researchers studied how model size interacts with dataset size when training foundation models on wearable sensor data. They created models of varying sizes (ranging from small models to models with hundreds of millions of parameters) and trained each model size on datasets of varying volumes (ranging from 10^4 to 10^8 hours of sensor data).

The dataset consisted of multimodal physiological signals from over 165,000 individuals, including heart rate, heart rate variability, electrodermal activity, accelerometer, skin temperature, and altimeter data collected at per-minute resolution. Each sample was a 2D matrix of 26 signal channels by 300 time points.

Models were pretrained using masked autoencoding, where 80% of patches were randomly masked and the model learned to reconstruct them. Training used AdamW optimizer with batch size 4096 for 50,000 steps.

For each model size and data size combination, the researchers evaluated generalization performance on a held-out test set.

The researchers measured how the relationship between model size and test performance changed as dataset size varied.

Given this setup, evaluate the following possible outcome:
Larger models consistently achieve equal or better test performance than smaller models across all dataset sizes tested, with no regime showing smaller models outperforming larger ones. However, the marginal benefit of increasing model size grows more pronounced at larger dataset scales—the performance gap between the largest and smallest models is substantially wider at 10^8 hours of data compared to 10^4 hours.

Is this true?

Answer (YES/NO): NO